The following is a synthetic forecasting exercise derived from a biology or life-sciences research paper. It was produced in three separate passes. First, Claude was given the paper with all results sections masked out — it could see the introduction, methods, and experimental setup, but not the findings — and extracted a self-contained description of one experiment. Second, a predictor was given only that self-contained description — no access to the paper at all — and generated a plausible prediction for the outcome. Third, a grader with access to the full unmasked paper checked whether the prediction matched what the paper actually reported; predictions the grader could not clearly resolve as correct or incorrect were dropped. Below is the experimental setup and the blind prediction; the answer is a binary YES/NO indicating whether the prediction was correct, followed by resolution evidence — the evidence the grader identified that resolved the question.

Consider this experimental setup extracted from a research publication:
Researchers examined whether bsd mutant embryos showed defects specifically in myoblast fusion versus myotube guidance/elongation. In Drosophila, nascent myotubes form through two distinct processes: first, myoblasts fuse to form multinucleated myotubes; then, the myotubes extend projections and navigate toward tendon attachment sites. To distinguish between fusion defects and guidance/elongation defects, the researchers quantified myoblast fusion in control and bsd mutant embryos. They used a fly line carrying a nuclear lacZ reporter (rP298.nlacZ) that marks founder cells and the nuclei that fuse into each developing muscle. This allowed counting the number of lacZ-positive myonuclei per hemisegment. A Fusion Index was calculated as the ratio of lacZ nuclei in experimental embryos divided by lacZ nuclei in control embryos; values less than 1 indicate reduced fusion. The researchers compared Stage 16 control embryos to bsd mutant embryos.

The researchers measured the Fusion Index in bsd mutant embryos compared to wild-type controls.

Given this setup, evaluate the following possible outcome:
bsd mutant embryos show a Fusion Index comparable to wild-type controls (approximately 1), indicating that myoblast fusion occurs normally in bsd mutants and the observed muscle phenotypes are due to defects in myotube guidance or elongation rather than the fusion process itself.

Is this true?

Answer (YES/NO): NO